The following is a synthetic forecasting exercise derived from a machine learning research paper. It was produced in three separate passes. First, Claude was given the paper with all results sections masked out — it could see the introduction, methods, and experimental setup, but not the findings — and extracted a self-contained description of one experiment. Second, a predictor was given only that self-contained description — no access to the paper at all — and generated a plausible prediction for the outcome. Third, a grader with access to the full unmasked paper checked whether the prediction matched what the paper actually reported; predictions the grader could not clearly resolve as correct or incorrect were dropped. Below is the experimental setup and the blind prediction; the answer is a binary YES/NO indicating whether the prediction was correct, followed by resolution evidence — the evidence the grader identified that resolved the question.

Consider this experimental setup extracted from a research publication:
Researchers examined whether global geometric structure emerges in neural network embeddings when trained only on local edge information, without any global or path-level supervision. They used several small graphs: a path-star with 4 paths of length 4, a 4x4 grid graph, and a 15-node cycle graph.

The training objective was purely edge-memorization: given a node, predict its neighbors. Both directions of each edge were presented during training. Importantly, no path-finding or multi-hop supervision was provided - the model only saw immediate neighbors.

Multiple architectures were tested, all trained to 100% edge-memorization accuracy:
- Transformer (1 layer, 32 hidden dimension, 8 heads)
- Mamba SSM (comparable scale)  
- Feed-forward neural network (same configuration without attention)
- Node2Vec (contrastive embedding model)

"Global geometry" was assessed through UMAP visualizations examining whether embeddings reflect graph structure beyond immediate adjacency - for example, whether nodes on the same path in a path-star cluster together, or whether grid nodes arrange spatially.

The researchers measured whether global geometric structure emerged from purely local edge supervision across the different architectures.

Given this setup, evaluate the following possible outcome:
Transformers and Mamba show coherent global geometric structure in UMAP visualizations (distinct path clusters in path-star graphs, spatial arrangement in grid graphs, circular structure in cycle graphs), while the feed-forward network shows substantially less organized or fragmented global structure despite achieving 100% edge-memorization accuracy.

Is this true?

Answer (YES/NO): NO